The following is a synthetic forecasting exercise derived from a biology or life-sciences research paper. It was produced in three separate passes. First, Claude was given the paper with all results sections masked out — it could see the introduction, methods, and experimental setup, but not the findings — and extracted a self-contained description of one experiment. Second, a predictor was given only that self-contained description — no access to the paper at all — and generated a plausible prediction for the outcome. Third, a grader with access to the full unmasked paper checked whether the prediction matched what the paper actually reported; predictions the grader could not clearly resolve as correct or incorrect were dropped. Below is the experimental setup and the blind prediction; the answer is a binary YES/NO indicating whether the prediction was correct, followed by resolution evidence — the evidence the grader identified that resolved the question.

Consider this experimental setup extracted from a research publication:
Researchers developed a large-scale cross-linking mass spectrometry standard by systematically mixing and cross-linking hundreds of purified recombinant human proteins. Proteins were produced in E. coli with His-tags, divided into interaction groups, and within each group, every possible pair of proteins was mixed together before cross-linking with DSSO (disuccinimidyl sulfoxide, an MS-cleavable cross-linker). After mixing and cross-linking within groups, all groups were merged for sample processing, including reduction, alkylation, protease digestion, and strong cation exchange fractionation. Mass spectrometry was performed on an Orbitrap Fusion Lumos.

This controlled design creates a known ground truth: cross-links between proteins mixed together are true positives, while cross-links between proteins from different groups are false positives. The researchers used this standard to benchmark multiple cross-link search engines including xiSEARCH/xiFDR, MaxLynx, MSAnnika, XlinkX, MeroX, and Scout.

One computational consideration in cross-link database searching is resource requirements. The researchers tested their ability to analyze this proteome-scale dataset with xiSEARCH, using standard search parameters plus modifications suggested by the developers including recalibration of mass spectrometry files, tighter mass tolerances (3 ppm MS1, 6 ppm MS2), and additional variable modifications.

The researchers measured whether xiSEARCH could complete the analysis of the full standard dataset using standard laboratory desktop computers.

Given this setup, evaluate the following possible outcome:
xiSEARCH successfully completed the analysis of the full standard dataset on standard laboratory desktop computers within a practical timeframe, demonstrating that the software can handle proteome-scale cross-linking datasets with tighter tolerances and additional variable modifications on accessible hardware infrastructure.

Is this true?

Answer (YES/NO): NO